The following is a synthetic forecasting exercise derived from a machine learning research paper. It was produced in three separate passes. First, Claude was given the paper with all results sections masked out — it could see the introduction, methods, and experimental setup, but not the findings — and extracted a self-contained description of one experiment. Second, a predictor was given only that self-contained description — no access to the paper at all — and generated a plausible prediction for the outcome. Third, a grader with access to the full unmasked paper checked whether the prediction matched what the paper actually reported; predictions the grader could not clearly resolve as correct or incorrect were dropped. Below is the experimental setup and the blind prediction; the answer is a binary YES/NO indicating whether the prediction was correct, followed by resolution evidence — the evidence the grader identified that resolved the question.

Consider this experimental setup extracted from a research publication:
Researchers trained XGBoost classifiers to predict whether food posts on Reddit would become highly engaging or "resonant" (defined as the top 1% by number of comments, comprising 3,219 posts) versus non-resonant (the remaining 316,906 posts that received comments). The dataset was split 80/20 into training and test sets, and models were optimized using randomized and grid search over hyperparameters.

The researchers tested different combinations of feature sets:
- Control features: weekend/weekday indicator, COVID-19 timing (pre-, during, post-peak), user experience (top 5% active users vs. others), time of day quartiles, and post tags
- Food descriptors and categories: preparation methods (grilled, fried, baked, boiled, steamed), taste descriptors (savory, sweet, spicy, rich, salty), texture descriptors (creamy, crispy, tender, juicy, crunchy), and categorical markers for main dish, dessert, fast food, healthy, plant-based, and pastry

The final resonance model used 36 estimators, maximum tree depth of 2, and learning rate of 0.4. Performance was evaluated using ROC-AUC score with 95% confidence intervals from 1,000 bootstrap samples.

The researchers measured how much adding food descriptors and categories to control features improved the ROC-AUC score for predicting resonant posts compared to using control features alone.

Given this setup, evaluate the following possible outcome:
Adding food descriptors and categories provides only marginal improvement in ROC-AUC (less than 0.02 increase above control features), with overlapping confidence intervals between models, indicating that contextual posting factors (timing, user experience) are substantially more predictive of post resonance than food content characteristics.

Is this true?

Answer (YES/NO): YES